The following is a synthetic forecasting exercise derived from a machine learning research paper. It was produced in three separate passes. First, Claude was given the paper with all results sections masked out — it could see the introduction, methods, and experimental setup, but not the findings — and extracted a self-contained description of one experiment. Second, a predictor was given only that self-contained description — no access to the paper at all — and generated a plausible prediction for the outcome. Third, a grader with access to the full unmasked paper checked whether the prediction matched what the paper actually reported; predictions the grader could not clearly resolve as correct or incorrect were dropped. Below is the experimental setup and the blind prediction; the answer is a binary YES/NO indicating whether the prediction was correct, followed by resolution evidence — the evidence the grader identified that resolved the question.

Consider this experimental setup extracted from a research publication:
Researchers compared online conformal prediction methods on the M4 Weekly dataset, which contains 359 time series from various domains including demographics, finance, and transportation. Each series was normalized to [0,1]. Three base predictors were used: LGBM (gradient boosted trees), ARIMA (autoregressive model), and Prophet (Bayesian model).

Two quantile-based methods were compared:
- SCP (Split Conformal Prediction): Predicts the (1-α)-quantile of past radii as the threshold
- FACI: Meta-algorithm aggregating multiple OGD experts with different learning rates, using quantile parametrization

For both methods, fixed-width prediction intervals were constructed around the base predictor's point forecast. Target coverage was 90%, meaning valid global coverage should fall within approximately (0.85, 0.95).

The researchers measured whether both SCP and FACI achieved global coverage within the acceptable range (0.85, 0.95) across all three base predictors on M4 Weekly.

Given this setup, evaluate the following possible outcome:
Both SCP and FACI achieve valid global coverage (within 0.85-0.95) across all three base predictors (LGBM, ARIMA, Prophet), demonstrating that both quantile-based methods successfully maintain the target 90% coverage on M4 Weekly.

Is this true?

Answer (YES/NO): NO